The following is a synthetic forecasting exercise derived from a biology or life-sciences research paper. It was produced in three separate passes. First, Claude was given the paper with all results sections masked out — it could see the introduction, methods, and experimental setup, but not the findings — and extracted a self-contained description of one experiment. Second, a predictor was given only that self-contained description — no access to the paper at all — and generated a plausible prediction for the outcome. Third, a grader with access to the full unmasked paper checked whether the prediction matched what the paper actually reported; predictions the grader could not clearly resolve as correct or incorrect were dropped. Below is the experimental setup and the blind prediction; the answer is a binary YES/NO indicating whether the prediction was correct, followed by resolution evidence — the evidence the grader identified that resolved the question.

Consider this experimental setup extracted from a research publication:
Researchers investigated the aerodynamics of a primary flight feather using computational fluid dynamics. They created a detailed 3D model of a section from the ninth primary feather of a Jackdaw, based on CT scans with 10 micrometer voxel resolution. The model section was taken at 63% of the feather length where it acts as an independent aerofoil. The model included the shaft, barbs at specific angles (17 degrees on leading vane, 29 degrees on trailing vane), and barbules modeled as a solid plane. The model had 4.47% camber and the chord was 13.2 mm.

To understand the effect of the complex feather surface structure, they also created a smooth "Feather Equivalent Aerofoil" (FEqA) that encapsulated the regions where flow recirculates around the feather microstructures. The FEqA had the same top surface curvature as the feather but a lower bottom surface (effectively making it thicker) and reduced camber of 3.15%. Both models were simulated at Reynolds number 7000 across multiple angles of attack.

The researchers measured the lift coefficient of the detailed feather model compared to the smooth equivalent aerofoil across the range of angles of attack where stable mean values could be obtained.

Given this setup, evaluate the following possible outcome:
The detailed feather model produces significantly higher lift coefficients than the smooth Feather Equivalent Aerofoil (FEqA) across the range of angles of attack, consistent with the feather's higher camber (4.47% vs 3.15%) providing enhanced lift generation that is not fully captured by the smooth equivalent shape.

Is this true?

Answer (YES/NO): YES